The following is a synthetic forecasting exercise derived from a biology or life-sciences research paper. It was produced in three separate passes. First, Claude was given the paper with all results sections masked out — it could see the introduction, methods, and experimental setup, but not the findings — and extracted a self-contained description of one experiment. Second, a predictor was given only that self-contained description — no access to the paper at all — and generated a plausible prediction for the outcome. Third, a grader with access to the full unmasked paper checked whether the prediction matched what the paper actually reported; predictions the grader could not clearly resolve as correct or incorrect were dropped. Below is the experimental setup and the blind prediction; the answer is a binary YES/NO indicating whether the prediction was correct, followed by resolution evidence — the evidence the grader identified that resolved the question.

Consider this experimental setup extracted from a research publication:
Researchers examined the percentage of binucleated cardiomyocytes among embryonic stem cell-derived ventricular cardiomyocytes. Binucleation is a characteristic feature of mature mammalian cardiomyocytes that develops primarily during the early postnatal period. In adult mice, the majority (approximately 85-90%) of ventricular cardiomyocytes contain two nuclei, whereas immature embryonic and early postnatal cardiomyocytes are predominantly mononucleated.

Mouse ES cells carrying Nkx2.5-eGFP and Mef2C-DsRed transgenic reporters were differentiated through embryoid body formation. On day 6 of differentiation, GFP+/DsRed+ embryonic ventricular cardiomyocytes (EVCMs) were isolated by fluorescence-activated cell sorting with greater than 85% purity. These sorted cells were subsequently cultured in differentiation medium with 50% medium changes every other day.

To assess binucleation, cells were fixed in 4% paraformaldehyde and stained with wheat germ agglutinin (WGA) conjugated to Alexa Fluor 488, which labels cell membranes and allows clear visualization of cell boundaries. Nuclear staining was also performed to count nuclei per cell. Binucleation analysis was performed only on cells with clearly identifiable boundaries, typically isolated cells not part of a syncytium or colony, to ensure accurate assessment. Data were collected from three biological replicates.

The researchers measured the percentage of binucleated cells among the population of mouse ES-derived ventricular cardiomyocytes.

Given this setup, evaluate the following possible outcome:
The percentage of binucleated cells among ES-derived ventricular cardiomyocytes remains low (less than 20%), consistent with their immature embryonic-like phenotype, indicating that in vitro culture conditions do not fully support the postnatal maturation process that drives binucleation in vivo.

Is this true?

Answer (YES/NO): NO